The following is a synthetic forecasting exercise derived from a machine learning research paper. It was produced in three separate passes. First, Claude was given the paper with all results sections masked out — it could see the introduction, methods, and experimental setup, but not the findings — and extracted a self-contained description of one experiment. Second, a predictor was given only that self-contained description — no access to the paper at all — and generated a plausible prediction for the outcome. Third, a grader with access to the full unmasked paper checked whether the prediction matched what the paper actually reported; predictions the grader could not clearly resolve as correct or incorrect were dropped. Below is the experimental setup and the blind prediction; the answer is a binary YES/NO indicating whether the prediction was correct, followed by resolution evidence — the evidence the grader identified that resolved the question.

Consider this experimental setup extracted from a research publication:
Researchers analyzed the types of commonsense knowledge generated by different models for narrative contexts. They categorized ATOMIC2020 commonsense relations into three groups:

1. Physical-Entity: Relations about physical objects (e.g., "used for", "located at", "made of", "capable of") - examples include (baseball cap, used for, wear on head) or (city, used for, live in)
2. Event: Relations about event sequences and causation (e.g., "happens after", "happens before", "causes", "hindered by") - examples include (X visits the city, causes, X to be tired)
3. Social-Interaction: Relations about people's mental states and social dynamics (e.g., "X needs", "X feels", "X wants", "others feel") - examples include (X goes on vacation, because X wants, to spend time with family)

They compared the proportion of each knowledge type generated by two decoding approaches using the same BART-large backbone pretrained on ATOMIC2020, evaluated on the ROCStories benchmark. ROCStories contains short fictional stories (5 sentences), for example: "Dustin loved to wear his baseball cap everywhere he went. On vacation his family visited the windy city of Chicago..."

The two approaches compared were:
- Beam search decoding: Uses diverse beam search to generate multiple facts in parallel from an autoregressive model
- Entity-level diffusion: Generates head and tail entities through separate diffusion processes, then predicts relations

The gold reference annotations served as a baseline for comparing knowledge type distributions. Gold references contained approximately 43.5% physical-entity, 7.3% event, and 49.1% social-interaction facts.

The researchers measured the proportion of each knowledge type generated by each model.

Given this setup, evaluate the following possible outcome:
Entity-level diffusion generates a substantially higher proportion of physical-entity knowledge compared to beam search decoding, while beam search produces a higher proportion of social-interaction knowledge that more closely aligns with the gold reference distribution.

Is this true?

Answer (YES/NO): NO